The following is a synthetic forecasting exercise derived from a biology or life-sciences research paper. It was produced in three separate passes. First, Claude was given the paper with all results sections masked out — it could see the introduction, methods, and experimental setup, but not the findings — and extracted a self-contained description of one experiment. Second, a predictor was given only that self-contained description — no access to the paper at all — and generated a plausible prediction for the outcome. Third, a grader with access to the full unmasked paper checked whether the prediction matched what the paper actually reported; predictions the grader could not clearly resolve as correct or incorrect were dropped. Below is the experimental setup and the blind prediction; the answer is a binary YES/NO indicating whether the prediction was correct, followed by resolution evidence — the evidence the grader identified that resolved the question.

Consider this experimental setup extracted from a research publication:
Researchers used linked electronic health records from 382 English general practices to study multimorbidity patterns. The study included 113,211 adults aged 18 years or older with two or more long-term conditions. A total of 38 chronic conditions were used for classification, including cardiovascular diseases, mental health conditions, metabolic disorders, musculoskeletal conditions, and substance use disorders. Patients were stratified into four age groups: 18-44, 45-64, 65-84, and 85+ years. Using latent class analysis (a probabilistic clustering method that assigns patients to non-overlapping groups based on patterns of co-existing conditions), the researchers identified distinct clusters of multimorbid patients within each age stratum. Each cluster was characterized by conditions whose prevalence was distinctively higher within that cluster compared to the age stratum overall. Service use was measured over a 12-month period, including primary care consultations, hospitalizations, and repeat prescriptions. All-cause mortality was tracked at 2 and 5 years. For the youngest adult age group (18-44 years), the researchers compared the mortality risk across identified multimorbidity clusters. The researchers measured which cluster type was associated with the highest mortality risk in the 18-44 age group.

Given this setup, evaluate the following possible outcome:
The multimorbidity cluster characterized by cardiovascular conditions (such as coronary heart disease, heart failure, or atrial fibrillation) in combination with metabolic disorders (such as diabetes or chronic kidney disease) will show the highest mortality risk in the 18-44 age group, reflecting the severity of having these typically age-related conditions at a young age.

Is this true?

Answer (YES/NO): NO